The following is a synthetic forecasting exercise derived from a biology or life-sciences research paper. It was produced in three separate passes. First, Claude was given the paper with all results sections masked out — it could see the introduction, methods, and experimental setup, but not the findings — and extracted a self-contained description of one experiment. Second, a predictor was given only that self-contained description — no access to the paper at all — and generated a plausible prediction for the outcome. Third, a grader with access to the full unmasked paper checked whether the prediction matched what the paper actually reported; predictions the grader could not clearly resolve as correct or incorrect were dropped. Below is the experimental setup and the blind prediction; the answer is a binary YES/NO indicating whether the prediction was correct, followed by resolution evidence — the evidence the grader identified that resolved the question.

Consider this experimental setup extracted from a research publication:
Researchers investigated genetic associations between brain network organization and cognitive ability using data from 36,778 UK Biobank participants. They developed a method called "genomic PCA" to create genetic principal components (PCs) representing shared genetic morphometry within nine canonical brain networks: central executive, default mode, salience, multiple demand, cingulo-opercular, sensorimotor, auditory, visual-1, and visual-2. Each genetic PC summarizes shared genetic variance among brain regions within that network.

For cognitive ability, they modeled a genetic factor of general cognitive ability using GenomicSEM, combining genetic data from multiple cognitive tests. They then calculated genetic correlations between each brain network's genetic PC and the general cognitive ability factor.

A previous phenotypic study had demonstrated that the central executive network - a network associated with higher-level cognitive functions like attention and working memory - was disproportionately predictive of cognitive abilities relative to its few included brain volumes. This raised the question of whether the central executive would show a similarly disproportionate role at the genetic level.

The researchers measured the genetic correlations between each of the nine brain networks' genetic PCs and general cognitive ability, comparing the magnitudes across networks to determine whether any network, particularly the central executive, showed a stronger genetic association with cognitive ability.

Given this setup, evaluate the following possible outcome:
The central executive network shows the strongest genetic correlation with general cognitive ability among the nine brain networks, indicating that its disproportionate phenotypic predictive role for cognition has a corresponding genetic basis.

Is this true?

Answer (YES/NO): NO